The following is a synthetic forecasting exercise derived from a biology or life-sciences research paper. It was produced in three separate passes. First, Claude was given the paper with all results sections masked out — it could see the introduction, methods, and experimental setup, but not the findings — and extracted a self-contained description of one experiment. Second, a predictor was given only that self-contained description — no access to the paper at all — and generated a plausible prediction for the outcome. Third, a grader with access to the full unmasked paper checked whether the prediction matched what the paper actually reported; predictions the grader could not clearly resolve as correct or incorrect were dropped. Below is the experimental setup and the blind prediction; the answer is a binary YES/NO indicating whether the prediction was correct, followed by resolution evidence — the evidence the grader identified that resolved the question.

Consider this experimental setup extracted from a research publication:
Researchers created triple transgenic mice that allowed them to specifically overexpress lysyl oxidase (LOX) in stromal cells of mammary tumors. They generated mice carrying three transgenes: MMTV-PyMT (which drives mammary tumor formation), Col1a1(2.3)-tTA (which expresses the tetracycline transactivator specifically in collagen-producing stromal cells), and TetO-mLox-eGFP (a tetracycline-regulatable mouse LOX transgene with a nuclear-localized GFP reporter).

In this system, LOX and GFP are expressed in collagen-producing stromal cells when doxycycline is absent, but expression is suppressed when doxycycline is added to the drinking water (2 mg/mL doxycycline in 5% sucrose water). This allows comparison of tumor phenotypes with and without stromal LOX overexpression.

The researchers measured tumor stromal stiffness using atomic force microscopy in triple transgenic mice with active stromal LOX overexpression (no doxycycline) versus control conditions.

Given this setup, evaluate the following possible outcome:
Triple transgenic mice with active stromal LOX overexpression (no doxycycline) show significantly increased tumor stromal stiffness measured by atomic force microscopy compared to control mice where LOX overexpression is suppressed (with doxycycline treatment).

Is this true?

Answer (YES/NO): YES